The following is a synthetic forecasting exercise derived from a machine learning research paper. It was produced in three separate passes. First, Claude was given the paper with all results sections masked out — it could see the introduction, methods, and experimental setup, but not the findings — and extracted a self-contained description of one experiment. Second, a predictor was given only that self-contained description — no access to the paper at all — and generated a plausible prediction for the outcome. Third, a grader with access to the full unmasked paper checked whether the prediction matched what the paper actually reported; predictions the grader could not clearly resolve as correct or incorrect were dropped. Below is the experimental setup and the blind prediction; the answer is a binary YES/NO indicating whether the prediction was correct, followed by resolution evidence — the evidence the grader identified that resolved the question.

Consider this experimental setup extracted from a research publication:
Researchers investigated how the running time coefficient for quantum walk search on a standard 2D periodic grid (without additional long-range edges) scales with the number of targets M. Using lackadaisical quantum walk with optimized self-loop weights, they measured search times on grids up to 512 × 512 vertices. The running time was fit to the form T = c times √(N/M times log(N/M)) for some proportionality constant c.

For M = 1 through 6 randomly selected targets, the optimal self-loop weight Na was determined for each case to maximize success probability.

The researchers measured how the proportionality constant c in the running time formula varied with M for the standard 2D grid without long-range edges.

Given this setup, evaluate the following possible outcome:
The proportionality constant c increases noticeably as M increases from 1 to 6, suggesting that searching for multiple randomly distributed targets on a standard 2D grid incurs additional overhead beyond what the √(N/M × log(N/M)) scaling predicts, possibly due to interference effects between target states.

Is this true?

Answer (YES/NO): YES